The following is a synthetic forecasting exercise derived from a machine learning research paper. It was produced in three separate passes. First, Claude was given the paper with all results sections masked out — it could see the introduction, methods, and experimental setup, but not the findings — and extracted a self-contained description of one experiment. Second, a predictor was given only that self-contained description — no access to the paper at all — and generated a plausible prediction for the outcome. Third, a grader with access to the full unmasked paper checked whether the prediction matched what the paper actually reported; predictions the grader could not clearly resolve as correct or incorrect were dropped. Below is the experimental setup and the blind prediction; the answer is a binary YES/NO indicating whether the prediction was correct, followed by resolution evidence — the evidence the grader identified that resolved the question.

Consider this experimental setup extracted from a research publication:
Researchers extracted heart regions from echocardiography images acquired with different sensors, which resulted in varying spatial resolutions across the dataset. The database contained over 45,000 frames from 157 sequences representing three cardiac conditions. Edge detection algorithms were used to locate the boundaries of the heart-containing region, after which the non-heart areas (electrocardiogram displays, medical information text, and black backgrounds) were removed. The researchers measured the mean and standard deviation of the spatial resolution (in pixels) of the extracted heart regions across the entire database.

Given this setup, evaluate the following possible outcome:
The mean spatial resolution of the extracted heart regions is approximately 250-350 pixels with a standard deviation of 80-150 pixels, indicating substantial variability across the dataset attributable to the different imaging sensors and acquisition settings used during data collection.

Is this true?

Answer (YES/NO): NO